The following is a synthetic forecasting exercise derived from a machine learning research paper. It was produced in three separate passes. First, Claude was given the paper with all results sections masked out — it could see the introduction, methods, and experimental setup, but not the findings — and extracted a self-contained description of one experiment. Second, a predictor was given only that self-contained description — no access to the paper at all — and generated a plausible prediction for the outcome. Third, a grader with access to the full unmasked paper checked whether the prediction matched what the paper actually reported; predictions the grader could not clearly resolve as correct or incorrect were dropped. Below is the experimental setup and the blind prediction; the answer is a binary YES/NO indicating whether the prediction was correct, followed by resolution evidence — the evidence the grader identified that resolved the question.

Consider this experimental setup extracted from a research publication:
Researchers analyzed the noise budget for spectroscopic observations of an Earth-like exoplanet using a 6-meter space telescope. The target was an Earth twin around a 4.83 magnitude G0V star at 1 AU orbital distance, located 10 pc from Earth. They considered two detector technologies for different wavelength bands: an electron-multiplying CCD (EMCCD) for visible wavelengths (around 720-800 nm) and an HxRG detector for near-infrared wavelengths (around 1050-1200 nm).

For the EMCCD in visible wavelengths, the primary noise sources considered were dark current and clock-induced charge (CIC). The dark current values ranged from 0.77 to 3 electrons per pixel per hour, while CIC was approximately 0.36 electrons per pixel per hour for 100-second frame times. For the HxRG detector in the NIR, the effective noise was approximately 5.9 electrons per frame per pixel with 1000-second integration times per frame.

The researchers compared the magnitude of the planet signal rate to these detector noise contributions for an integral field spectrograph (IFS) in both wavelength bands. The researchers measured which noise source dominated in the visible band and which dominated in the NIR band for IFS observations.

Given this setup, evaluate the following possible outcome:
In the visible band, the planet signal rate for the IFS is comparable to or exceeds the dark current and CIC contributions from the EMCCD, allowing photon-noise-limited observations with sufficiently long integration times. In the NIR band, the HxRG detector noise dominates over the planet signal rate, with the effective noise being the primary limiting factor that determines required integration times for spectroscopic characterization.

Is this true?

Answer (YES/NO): NO